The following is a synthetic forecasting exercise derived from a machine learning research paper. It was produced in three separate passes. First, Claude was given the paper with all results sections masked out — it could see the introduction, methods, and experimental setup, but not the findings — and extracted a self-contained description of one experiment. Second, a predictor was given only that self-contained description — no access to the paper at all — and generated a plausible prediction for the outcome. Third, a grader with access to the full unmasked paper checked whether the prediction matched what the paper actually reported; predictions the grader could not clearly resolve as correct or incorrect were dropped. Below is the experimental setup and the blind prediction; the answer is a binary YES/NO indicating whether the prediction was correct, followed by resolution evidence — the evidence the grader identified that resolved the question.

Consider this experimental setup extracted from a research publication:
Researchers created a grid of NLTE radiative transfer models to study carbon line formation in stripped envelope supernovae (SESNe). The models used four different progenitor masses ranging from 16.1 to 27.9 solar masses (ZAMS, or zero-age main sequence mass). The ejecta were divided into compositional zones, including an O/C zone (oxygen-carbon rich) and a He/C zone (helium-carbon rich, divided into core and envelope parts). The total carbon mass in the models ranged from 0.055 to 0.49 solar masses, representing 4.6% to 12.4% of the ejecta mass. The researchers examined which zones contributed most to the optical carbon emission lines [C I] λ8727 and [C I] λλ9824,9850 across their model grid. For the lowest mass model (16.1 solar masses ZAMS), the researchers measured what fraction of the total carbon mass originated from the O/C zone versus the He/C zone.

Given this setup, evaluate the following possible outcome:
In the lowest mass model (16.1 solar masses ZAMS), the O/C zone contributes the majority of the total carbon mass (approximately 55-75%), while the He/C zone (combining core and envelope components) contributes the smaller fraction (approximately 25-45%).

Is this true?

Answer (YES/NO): YES